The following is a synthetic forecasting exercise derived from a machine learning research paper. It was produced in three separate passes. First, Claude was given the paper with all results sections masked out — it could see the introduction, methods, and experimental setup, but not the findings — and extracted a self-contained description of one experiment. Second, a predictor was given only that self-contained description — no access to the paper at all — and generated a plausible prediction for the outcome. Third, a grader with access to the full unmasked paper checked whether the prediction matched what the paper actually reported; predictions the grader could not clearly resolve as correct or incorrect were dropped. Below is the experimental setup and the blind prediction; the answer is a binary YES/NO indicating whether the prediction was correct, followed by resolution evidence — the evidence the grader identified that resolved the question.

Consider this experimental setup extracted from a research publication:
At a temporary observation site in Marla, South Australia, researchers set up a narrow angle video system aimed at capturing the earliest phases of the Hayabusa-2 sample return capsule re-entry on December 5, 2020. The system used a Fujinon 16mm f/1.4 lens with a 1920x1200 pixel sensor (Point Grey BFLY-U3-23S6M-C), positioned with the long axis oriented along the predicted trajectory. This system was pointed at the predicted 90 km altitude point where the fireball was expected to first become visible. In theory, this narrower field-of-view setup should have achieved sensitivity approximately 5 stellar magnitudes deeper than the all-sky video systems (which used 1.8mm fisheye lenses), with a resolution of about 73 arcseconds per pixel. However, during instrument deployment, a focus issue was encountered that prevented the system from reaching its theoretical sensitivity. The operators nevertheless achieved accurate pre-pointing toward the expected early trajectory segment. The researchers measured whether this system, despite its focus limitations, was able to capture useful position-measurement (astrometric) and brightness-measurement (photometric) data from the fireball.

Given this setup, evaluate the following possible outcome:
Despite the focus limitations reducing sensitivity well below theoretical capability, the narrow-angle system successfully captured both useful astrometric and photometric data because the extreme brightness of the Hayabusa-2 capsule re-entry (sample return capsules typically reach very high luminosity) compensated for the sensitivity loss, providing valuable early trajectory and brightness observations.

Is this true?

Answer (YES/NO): YES